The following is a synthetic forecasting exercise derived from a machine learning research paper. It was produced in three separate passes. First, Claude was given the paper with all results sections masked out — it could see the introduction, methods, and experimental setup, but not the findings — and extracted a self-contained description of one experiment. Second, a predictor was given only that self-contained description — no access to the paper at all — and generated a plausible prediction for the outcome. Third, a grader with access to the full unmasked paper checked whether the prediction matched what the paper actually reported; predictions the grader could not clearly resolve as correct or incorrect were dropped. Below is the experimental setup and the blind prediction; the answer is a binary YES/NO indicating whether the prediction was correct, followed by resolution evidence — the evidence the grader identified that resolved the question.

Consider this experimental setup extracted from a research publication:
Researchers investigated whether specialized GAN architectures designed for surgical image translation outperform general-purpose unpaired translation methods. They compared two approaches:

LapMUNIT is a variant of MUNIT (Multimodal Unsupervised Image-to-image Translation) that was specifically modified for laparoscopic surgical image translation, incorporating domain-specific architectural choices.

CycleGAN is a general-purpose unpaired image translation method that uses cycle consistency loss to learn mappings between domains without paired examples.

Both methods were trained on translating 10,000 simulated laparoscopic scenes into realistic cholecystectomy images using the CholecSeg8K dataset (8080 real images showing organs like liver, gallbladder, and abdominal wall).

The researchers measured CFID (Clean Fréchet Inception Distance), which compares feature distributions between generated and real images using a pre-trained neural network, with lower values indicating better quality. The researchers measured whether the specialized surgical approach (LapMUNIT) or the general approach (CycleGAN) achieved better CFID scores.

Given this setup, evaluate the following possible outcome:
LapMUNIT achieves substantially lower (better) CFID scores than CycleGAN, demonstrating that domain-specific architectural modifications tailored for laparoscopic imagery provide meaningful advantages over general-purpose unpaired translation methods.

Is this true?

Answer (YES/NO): NO